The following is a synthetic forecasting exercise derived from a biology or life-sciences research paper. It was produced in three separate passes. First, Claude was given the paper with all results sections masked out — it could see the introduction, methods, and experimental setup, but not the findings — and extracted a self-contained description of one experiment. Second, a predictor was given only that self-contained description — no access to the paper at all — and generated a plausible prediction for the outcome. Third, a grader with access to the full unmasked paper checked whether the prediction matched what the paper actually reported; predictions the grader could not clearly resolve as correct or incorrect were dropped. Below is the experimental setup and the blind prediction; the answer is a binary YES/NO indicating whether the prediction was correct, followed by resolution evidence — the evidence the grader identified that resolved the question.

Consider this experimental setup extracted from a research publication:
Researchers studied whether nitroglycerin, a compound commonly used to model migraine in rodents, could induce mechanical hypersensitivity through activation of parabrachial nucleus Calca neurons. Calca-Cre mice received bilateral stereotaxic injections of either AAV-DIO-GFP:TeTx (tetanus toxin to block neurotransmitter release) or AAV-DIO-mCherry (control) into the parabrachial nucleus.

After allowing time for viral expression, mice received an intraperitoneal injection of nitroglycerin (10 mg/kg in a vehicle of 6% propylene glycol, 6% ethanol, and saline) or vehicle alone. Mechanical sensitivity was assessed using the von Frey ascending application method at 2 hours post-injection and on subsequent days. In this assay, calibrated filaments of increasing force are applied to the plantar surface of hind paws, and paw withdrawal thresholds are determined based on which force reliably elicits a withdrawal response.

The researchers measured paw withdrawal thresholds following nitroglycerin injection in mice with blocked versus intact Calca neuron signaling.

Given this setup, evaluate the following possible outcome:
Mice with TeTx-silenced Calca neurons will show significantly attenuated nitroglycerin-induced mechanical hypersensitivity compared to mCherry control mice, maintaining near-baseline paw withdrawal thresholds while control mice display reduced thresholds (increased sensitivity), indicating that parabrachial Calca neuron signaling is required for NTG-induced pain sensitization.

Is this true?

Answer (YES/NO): YES